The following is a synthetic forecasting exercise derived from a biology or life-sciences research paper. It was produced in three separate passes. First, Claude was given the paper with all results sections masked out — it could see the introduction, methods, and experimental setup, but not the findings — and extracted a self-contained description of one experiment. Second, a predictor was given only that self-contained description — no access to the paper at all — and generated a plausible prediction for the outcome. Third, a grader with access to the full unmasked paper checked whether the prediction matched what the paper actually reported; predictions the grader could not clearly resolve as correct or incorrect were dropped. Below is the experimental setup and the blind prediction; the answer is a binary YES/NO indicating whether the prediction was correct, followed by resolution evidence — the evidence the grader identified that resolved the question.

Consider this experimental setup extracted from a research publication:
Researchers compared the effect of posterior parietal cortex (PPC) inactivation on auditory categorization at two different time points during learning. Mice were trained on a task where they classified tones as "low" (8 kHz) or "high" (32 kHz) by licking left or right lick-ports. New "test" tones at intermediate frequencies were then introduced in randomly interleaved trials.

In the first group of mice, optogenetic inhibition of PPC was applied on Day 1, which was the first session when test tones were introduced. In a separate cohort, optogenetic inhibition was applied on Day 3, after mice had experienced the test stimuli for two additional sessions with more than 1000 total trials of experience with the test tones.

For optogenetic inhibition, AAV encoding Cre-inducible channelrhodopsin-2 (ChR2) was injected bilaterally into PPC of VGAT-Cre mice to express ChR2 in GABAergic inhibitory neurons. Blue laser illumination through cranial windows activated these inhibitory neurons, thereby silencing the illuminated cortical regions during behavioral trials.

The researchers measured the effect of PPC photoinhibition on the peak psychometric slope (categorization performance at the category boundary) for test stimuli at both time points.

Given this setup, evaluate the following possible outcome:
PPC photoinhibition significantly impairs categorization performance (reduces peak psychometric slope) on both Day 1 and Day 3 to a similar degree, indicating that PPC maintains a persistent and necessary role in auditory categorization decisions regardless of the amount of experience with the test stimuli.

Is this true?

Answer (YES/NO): NO